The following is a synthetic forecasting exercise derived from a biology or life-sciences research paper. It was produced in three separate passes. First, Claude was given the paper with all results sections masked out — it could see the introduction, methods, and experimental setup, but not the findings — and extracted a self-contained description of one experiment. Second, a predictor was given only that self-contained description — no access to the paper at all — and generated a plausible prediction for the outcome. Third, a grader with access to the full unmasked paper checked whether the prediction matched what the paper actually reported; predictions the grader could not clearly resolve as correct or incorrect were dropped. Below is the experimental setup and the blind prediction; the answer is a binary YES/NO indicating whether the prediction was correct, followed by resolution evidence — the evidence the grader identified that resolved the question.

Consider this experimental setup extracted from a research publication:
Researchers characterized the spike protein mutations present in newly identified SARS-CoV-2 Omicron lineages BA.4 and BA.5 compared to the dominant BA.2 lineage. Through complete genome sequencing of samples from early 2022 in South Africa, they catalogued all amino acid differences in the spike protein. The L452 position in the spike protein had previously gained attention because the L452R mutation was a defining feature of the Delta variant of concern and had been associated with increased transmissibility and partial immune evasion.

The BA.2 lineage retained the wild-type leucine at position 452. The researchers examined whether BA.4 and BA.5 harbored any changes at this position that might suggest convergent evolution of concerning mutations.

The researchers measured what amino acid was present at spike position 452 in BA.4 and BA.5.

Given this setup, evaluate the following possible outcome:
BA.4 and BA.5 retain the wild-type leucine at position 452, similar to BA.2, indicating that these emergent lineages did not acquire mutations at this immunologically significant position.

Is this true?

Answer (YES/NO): NO